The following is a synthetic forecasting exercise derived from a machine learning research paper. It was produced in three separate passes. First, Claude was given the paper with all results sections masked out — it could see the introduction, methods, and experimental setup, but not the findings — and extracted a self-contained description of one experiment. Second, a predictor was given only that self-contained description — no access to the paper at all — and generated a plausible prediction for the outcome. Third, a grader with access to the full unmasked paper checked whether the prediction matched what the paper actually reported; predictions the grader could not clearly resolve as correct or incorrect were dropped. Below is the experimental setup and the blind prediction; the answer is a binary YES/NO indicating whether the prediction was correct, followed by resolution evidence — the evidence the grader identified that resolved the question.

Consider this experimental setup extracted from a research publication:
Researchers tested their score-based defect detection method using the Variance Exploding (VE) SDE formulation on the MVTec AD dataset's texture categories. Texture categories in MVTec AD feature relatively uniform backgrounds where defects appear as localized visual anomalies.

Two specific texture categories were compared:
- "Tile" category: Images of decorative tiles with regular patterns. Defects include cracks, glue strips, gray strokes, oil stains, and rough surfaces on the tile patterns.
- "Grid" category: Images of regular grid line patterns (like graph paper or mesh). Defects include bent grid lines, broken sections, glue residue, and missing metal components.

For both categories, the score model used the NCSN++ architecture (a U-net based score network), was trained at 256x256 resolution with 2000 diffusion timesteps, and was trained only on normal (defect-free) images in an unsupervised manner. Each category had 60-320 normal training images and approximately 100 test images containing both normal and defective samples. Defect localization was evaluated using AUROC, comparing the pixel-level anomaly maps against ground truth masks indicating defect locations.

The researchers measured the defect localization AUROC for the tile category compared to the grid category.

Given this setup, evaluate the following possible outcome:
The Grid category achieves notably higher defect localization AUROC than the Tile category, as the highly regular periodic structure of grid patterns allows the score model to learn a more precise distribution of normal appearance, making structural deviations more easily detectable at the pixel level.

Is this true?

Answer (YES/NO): YES